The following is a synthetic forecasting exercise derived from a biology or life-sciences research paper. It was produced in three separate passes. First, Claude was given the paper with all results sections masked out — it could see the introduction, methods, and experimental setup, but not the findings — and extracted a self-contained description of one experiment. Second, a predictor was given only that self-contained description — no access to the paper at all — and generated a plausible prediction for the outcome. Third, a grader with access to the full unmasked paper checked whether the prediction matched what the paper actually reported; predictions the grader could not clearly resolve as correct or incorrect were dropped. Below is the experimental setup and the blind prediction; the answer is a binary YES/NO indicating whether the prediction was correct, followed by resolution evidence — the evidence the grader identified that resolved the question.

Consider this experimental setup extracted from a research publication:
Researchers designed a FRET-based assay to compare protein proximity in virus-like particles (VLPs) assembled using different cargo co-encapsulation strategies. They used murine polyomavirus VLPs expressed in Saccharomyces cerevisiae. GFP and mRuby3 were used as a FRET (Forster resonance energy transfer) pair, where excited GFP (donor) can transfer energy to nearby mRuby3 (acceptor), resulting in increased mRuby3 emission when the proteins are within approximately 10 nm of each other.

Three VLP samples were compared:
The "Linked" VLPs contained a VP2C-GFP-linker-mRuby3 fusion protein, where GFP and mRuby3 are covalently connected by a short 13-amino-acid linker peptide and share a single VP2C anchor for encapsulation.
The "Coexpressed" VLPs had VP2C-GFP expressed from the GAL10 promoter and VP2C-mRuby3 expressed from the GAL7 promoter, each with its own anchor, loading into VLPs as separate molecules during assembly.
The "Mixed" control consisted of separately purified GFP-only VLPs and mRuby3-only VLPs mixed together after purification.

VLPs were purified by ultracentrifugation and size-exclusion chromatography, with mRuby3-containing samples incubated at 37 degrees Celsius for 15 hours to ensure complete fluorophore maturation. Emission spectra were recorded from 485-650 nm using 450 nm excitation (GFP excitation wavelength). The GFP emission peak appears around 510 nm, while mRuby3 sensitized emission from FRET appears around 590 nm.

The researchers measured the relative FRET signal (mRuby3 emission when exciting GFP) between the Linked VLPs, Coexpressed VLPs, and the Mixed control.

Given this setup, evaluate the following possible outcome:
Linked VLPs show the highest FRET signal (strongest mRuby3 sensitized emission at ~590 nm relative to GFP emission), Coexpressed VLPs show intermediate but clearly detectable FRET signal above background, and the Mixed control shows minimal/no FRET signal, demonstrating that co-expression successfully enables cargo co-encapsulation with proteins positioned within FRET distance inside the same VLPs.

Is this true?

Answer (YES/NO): YES